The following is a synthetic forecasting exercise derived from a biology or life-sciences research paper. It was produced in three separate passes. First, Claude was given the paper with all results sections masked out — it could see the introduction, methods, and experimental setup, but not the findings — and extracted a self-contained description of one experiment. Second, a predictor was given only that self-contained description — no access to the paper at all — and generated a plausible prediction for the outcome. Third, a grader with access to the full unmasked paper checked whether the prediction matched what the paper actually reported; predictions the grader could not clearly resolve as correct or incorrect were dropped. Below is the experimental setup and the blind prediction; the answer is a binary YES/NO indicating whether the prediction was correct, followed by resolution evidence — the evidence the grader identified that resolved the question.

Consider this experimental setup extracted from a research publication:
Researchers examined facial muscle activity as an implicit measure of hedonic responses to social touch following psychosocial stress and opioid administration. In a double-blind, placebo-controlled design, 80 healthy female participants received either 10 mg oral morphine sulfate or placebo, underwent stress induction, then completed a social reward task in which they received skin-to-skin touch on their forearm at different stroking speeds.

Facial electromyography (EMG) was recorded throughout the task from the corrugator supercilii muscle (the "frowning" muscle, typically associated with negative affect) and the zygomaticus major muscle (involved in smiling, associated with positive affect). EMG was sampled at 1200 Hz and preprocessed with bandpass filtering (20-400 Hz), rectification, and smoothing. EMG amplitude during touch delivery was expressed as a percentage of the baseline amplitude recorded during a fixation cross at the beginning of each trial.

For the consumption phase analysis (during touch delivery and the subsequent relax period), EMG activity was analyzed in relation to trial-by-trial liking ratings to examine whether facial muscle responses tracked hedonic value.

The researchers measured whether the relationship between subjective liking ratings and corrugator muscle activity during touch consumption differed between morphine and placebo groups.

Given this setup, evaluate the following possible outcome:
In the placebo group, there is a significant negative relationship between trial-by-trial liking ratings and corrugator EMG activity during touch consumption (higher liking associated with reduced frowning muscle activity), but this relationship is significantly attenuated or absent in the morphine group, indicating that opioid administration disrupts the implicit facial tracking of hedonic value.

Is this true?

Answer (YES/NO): NO